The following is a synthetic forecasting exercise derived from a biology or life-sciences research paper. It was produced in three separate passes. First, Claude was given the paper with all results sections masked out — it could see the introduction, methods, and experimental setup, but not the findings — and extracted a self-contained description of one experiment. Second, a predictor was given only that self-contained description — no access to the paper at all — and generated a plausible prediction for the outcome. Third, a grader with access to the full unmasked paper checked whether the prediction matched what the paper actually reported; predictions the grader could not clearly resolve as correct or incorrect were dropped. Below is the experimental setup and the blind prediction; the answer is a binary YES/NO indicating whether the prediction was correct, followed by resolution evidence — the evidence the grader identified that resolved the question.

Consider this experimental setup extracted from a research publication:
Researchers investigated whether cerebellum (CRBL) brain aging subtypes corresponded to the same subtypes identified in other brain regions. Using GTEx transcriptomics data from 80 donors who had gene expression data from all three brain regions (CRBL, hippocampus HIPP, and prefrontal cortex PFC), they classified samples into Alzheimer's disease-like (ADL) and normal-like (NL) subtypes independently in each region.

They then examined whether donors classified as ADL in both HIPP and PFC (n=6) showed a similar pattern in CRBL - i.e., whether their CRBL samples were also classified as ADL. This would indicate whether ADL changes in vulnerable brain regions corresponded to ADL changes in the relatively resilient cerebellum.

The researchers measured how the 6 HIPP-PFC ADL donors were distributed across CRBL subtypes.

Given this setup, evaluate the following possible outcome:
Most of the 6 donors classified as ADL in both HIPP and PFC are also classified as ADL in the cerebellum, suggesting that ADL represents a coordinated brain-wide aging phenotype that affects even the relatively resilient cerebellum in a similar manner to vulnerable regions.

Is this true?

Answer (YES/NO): NO